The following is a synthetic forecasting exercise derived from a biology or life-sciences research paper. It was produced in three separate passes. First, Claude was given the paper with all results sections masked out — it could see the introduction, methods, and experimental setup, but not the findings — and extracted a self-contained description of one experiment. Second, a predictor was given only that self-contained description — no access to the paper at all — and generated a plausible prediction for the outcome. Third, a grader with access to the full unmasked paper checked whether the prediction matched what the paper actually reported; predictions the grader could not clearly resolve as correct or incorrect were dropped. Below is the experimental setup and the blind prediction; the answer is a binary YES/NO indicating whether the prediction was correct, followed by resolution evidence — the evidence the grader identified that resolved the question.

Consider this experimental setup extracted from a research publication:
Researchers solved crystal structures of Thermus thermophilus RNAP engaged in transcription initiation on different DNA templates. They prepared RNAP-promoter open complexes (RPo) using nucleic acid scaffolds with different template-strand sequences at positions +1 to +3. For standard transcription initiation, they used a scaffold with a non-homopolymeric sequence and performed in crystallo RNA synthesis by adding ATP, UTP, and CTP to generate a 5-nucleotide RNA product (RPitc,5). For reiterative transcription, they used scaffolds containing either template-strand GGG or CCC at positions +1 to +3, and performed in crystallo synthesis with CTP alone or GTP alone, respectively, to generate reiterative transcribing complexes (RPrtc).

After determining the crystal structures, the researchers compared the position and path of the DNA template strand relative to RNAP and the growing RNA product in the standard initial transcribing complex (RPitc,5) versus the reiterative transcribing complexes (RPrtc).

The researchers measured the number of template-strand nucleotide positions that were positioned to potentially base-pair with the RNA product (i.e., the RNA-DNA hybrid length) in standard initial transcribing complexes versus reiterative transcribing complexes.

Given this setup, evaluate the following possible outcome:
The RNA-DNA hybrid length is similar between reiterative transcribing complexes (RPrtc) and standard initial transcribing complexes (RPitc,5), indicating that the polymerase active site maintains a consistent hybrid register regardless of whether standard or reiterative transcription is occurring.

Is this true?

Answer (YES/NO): NO